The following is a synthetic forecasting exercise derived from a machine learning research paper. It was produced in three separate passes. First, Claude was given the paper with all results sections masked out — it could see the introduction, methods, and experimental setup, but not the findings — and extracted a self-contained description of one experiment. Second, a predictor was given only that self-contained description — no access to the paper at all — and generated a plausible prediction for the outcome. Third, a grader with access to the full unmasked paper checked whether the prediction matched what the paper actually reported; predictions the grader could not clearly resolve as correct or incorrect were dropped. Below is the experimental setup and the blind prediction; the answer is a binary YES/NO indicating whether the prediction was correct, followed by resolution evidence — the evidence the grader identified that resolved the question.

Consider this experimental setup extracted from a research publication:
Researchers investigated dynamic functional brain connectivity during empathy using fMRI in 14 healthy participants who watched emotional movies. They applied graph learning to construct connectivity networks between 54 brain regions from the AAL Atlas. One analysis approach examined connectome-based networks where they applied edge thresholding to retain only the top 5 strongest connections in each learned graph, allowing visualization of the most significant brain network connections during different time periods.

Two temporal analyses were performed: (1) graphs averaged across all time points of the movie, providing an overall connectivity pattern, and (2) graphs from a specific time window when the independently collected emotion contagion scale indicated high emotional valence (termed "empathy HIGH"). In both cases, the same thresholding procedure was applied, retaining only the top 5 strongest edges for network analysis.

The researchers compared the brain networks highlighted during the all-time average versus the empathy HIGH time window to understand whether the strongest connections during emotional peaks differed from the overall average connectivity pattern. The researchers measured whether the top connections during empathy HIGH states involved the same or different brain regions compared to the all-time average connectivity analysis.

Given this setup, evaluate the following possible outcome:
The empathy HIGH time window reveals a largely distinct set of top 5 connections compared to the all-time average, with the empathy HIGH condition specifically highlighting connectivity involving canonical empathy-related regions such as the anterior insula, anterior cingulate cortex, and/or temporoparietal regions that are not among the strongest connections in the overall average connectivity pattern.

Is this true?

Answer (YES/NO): NO